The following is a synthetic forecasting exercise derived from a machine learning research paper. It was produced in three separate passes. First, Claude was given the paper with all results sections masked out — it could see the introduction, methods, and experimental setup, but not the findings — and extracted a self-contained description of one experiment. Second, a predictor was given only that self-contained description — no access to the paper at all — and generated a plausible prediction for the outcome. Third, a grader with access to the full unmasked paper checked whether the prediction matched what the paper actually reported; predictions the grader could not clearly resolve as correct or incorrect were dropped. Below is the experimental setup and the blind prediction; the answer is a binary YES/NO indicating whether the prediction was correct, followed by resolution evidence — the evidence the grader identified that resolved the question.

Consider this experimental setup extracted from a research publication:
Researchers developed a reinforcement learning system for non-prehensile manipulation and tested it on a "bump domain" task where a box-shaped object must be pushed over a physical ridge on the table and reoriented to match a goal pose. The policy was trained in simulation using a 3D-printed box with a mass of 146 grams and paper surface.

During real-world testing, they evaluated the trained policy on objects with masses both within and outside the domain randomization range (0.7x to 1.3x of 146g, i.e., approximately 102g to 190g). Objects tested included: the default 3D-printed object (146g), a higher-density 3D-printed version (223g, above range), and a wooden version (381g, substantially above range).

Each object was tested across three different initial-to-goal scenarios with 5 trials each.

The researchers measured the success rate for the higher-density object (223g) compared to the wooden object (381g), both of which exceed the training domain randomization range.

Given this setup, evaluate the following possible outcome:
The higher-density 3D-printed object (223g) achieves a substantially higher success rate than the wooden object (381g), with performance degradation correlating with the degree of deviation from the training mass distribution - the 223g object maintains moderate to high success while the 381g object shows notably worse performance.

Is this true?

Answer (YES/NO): YES